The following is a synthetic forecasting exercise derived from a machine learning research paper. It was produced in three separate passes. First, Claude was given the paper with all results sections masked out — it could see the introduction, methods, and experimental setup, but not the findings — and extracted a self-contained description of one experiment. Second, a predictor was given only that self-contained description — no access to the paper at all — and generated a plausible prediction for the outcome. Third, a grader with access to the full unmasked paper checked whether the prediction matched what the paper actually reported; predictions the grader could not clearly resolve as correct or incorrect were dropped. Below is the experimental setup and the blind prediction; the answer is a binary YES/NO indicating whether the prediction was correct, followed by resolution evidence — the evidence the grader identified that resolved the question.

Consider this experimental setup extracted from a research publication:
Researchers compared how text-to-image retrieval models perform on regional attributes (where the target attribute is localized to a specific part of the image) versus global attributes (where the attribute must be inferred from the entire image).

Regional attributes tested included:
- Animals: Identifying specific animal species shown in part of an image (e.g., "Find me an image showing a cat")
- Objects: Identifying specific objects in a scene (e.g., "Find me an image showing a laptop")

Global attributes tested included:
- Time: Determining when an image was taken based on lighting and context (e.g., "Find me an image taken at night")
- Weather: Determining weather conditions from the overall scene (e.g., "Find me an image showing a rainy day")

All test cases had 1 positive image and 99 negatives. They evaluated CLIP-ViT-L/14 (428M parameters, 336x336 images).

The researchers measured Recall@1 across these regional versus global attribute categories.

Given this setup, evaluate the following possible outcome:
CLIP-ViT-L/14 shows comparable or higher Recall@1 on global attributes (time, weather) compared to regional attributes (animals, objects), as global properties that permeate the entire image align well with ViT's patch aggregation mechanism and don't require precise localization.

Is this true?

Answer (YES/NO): NO